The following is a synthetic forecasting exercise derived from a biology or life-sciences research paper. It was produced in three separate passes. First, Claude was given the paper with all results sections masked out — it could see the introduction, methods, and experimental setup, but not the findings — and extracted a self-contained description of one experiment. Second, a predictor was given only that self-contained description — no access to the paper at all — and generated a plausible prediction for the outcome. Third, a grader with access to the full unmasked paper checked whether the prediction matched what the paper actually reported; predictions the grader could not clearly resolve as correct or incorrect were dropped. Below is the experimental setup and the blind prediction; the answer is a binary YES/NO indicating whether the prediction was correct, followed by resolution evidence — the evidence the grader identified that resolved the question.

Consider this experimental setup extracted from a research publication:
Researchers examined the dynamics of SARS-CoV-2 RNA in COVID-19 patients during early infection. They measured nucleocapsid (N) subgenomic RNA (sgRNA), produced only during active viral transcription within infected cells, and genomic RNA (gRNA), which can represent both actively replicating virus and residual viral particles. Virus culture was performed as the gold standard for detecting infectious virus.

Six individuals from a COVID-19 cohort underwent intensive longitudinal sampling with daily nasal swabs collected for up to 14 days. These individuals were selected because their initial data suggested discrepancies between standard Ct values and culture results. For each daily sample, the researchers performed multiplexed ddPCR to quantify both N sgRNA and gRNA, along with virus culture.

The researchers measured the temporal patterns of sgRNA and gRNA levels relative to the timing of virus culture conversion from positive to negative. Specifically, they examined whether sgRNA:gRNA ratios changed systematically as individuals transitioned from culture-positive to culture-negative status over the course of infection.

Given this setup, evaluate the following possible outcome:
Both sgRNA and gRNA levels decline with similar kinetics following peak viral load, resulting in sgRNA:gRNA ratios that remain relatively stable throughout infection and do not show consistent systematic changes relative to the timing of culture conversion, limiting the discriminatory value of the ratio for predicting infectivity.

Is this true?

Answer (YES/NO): YES